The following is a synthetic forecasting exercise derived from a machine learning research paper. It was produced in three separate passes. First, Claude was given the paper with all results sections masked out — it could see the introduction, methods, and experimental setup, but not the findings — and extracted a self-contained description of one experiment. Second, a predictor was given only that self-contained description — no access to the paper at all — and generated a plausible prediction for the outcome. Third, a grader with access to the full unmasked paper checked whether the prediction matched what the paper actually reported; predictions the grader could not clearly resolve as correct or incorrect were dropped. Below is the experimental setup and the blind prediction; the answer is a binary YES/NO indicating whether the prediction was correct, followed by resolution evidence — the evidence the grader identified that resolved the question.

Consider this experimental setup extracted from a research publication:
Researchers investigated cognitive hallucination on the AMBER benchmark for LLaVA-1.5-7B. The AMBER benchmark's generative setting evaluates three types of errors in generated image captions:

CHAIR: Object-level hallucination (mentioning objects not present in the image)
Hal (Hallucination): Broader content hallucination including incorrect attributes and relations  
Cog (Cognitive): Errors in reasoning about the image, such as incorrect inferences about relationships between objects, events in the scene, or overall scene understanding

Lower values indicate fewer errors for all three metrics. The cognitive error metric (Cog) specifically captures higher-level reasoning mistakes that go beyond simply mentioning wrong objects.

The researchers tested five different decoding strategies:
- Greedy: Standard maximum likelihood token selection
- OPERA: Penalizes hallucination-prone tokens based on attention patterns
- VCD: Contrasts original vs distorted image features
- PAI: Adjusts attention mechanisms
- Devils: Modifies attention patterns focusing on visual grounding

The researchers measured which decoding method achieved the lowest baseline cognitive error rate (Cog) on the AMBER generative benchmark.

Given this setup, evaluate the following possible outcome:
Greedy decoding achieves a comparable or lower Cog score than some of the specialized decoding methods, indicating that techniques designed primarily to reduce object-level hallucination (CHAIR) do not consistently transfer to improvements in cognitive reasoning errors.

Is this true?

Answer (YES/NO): YES